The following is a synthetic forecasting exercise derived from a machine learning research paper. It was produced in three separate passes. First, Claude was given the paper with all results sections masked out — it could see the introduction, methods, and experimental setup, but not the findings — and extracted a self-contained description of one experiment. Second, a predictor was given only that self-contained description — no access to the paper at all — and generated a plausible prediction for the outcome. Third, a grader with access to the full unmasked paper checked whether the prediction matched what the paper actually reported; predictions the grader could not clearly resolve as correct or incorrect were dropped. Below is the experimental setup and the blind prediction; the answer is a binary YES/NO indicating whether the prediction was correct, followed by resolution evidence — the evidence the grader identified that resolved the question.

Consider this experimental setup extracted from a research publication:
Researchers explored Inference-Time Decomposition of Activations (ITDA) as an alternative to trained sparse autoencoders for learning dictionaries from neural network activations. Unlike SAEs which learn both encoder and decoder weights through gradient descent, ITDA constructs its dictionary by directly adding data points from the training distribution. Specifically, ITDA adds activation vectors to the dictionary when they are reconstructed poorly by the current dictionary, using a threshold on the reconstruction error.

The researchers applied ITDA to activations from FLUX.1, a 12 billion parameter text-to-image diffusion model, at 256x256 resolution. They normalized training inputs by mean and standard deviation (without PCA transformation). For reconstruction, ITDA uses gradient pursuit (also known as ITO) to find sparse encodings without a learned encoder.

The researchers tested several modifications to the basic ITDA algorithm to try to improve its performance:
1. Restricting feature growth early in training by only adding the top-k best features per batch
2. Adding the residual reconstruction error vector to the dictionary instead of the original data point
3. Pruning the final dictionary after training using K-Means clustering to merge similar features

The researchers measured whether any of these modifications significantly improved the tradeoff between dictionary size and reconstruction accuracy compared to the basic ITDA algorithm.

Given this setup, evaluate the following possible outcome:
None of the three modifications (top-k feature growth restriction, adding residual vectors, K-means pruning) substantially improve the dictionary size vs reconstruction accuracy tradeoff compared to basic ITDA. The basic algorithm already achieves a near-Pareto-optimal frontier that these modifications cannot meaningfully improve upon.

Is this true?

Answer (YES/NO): YES